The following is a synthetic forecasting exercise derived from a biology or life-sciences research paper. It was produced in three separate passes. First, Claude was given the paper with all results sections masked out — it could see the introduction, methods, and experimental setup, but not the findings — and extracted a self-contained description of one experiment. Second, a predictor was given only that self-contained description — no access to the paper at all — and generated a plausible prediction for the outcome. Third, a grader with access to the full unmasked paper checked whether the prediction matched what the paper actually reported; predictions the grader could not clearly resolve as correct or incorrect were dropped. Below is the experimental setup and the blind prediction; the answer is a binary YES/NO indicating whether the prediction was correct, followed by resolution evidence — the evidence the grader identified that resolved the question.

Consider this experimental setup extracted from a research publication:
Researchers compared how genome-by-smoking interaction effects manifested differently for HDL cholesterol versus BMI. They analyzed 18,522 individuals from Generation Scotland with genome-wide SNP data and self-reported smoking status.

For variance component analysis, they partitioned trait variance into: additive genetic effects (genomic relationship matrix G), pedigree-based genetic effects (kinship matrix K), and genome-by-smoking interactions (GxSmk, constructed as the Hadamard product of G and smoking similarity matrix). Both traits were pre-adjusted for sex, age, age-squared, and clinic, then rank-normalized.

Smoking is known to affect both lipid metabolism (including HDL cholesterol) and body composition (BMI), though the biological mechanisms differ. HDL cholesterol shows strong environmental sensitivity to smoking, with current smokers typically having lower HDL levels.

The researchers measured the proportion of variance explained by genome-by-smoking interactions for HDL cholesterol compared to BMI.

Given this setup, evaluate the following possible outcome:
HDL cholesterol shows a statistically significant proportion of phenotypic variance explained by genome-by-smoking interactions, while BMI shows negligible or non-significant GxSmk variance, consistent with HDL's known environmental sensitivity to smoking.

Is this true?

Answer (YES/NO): NO